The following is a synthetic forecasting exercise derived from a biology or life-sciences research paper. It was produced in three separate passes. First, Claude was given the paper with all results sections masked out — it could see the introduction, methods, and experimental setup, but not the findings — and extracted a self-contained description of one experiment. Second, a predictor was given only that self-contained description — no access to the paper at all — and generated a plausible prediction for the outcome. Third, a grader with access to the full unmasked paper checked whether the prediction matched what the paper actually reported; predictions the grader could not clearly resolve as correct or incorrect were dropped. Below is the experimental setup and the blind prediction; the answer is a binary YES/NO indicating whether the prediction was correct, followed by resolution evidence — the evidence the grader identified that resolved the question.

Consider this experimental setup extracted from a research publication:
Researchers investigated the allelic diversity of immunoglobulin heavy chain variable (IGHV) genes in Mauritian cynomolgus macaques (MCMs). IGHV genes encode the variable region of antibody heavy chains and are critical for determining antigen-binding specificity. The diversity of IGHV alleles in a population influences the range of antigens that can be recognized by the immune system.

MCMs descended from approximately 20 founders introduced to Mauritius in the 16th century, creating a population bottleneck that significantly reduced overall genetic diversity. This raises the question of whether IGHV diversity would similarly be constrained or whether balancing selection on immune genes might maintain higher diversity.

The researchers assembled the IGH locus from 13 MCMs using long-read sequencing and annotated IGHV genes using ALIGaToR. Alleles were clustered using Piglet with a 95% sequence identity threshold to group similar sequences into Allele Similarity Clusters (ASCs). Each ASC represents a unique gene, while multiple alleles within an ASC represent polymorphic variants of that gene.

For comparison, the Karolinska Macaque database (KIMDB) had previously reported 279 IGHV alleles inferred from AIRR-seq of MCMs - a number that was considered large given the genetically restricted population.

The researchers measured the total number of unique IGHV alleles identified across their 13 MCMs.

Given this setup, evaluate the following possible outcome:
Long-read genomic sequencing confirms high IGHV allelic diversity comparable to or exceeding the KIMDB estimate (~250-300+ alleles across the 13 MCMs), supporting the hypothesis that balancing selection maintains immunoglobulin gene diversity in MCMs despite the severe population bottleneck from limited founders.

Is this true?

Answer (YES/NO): NO